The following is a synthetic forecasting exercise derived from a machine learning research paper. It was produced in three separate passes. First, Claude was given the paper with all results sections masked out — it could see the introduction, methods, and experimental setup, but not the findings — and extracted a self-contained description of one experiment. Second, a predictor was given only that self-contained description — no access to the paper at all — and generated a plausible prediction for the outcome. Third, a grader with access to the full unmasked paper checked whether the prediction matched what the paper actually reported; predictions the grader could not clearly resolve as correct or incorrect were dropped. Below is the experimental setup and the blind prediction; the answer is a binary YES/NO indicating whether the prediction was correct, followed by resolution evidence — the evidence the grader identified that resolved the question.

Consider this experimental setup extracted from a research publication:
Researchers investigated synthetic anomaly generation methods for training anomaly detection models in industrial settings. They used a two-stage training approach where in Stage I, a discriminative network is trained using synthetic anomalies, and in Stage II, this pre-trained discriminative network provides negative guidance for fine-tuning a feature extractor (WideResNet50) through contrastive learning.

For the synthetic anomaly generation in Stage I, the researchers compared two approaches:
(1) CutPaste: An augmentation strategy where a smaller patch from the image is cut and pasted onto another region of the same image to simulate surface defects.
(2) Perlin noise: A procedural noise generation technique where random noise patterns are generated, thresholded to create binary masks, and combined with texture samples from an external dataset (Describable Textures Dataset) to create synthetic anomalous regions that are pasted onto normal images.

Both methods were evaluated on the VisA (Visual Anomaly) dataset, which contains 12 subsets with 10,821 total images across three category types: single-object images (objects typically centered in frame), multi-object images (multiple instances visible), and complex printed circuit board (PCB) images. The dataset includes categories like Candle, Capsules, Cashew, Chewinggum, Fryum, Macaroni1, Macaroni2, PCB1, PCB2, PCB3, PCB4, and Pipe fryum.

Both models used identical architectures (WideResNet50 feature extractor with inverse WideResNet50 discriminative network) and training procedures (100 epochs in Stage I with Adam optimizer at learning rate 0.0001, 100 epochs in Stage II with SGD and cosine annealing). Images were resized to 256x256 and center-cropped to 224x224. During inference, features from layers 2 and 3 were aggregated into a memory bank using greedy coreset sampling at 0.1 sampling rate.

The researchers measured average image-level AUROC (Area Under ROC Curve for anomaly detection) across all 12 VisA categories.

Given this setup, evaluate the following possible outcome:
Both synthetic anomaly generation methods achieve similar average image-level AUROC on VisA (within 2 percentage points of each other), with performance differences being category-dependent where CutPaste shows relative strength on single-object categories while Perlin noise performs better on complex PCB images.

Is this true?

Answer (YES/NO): NO